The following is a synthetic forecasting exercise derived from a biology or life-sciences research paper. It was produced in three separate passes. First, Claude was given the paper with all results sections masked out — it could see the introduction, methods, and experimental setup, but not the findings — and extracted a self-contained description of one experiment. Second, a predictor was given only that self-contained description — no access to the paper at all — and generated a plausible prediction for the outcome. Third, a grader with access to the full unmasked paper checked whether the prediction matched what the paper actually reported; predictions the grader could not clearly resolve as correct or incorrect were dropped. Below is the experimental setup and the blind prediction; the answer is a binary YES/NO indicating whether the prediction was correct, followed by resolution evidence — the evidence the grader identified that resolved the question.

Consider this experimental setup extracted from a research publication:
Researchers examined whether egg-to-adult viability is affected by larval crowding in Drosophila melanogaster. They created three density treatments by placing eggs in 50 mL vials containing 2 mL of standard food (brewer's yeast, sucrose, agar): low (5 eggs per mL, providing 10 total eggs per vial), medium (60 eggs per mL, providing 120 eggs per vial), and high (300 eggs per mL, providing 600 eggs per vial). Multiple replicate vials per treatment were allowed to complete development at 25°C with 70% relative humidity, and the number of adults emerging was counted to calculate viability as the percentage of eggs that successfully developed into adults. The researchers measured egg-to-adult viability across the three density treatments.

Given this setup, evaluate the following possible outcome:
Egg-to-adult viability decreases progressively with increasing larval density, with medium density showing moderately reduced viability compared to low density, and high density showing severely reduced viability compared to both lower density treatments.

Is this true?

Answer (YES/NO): YES